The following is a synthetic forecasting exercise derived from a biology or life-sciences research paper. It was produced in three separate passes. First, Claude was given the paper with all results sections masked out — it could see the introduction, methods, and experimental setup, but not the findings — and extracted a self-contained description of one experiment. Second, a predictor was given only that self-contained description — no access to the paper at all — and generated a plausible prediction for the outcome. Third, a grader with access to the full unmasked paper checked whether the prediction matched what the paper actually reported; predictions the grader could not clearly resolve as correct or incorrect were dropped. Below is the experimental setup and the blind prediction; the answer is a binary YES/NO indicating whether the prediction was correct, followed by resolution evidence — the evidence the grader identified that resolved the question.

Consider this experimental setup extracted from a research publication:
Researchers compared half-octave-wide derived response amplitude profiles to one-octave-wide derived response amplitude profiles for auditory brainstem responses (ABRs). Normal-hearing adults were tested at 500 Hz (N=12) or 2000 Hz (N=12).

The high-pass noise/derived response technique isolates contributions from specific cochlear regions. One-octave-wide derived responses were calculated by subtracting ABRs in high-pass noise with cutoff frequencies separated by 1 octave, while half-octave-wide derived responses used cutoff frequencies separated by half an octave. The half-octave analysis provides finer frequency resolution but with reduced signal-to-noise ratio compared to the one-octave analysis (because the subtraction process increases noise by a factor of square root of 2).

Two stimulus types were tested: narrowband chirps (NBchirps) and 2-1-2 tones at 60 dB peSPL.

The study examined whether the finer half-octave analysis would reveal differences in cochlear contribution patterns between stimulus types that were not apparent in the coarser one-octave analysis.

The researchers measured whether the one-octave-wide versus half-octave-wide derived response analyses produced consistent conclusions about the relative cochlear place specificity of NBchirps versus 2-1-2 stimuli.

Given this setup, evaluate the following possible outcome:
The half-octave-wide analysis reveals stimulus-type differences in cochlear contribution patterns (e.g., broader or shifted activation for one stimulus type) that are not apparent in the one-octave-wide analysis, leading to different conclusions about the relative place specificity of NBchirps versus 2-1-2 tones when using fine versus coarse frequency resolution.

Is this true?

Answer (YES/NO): NO